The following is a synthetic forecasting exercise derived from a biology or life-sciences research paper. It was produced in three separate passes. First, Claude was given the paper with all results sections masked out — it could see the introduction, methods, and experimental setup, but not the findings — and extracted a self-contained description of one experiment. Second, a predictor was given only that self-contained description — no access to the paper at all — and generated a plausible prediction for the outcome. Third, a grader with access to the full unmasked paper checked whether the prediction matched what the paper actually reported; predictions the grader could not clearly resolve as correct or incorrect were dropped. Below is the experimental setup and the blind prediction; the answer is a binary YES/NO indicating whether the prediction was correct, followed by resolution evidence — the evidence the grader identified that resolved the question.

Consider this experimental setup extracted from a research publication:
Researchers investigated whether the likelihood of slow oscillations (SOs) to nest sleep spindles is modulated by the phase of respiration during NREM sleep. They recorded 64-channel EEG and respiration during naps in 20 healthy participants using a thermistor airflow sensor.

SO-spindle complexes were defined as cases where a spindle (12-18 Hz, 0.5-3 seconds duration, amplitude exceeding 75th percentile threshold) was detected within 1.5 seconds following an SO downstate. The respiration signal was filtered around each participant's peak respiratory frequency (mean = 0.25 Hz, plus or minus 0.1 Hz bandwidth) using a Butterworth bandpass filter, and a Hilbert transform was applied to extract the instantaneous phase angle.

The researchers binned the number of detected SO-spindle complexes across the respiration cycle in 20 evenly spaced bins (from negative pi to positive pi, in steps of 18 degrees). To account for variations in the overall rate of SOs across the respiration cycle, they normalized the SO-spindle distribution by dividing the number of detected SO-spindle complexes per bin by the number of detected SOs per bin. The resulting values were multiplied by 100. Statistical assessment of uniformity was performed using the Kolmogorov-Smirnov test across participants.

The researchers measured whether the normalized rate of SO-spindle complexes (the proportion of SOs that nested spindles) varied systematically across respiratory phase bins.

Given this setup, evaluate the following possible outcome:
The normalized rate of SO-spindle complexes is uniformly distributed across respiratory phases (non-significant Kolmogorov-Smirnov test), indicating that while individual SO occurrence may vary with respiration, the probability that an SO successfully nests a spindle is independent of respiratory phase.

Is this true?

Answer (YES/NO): NO